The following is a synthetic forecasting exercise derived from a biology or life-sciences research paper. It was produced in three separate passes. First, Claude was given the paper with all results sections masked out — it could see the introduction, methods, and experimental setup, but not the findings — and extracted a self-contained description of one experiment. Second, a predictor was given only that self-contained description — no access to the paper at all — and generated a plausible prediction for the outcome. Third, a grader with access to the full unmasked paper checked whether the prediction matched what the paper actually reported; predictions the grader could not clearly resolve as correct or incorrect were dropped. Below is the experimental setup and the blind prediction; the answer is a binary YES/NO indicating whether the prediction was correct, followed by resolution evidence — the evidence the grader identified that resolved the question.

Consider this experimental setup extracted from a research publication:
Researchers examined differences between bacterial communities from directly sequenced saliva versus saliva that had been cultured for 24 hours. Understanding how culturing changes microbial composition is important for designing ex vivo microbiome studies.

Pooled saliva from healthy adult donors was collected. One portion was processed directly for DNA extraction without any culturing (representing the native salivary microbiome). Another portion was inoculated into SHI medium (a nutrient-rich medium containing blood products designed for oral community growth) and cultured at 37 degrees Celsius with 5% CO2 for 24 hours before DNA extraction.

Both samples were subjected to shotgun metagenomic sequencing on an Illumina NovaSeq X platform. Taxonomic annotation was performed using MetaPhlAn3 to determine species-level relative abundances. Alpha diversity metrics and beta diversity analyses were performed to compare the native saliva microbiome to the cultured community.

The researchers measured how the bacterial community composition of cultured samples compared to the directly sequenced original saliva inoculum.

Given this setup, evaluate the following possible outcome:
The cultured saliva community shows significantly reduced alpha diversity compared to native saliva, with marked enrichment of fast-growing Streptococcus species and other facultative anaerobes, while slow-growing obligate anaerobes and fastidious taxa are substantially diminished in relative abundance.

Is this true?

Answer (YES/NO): YES